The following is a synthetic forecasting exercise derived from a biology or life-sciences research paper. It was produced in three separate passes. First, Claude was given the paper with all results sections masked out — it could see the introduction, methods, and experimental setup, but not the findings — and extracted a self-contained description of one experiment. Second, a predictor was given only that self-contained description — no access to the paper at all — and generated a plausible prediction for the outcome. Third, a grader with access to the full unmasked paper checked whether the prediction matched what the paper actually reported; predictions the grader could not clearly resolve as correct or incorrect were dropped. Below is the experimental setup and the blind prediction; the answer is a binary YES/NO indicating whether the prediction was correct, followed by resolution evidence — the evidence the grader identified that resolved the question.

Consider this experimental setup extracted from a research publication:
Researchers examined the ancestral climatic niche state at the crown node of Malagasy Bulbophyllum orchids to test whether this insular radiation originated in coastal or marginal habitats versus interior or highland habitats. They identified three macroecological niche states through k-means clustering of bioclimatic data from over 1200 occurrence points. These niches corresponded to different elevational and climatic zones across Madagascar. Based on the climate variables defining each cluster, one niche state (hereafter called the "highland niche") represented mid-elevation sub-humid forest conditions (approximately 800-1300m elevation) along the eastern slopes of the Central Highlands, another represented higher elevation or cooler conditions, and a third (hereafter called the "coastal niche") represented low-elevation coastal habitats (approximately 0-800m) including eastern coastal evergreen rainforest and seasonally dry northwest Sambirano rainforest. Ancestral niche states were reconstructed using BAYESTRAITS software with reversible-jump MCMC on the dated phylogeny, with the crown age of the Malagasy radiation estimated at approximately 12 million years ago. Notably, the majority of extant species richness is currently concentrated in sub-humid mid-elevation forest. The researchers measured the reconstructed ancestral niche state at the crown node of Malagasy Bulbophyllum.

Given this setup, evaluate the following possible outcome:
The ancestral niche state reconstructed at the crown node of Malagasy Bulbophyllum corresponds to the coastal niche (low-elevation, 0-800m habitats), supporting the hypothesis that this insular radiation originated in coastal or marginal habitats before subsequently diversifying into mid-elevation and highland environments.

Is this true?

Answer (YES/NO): NO